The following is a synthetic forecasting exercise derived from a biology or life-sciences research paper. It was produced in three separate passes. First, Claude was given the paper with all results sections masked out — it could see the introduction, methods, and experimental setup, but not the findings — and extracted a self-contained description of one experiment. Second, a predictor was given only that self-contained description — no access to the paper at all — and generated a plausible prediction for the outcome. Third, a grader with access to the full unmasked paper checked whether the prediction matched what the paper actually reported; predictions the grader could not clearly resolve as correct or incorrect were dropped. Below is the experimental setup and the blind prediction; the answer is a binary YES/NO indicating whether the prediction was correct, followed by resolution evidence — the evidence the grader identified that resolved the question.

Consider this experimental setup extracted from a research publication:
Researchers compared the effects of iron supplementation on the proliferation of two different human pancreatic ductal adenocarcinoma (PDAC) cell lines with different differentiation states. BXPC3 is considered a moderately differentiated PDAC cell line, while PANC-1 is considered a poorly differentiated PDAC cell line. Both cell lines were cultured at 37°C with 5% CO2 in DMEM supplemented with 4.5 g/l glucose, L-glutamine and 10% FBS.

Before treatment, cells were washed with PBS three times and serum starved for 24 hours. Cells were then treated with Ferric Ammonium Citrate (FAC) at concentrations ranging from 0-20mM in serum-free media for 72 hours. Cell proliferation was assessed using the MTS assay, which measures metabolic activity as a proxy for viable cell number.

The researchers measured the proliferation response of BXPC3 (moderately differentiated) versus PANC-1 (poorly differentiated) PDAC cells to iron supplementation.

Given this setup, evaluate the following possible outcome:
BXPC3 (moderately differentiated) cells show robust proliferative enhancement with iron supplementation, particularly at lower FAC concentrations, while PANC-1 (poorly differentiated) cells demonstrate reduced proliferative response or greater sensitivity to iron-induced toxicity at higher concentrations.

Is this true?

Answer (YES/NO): NO